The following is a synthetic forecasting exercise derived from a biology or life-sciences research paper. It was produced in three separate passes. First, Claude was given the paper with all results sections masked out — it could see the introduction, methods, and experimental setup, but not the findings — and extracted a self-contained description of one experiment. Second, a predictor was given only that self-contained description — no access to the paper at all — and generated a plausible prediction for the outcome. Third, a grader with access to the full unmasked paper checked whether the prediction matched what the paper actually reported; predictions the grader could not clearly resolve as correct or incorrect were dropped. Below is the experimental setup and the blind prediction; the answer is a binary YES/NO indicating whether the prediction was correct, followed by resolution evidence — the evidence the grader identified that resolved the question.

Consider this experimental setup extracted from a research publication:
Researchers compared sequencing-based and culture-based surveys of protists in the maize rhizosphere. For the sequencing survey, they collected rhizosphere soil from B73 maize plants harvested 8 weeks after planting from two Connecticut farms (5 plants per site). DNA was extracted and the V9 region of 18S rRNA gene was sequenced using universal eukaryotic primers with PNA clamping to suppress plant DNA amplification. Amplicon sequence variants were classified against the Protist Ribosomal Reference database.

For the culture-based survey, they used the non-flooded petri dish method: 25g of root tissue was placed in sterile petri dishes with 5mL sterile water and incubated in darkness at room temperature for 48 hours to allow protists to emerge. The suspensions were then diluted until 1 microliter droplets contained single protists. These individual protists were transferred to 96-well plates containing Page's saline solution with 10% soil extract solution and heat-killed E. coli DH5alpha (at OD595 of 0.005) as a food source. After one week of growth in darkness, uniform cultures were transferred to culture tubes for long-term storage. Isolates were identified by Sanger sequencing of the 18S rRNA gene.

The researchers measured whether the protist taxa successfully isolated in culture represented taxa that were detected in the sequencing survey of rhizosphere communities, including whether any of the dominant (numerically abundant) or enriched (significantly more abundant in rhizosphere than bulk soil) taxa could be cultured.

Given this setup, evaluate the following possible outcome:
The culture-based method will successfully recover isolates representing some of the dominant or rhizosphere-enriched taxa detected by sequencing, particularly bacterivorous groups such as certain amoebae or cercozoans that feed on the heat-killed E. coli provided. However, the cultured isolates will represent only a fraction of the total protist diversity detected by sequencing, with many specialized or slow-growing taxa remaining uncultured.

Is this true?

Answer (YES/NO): YES